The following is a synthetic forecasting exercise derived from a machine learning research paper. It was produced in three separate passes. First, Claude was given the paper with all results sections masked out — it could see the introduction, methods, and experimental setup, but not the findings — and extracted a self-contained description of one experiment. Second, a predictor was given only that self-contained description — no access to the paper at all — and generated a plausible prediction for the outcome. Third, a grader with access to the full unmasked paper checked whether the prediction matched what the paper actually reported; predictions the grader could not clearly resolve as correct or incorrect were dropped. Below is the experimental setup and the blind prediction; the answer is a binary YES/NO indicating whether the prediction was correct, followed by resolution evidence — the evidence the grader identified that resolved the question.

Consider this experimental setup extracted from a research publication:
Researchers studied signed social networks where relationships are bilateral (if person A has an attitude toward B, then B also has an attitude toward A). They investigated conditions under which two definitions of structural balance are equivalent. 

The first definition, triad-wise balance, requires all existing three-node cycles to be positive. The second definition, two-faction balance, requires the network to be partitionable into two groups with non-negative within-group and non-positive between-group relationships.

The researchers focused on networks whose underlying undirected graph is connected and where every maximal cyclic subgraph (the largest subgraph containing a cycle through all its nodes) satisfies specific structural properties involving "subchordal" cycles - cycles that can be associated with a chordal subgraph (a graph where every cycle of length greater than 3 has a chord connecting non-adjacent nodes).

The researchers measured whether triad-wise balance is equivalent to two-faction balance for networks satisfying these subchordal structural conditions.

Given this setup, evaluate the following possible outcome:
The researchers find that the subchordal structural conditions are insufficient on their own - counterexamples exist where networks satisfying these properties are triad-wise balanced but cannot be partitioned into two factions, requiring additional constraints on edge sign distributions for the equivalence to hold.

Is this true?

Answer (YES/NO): NO